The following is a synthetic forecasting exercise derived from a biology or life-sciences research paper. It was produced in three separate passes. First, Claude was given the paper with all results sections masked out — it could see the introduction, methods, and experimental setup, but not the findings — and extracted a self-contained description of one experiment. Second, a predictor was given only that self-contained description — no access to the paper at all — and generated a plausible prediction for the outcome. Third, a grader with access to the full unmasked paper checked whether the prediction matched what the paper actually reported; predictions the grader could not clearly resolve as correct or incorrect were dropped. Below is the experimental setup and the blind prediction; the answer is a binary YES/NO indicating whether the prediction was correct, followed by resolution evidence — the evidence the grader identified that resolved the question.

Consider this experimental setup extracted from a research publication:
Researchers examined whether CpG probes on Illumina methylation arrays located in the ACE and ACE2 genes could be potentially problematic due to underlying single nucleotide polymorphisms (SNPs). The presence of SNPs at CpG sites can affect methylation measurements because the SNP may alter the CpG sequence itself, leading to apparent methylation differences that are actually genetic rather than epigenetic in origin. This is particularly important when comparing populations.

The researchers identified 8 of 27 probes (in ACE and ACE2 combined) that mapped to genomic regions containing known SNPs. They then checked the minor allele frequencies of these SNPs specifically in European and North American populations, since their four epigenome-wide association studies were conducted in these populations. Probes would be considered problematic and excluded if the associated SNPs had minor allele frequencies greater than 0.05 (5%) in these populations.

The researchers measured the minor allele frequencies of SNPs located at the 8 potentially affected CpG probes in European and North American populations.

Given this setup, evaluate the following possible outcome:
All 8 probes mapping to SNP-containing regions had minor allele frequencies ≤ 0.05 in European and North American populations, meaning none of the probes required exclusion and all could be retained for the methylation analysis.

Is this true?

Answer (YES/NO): YES